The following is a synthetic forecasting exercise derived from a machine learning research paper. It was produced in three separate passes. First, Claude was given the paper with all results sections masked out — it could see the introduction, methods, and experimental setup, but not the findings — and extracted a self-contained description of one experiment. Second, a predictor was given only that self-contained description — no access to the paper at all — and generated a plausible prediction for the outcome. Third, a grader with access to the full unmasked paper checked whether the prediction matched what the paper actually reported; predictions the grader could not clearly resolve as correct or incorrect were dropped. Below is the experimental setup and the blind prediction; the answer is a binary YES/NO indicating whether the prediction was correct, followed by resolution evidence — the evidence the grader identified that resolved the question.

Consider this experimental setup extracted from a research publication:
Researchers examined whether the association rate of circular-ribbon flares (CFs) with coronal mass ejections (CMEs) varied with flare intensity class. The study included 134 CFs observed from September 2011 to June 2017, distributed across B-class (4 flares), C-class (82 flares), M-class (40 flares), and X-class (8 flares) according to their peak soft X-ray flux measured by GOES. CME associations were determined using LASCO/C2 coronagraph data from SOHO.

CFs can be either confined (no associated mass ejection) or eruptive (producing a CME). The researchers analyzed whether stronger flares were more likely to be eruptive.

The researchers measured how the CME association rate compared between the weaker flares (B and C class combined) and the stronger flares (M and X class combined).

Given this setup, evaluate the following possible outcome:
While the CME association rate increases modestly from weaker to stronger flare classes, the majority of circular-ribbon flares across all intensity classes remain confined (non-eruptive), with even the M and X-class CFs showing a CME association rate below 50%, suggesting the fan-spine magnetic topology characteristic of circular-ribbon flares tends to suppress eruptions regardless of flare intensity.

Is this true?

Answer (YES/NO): NO